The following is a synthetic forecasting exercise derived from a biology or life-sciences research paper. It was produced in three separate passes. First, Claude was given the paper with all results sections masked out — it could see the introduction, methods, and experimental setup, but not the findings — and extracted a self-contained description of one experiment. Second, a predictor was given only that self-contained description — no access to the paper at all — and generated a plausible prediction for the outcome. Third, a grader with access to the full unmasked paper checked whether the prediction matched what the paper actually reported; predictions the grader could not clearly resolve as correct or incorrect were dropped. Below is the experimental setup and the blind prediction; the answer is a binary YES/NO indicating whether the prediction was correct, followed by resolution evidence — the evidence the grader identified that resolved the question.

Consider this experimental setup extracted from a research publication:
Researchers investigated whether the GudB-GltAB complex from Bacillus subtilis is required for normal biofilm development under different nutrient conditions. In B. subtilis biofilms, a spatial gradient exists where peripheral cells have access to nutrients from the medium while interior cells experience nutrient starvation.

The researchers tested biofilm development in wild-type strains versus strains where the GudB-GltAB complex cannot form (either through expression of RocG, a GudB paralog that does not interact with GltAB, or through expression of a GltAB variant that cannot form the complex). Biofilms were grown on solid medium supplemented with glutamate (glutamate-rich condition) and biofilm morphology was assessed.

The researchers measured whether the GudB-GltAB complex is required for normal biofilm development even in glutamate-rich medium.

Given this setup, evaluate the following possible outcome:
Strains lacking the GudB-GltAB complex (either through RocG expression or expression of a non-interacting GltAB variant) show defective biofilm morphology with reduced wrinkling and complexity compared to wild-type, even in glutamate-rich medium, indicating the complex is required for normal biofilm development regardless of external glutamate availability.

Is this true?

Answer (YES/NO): YES